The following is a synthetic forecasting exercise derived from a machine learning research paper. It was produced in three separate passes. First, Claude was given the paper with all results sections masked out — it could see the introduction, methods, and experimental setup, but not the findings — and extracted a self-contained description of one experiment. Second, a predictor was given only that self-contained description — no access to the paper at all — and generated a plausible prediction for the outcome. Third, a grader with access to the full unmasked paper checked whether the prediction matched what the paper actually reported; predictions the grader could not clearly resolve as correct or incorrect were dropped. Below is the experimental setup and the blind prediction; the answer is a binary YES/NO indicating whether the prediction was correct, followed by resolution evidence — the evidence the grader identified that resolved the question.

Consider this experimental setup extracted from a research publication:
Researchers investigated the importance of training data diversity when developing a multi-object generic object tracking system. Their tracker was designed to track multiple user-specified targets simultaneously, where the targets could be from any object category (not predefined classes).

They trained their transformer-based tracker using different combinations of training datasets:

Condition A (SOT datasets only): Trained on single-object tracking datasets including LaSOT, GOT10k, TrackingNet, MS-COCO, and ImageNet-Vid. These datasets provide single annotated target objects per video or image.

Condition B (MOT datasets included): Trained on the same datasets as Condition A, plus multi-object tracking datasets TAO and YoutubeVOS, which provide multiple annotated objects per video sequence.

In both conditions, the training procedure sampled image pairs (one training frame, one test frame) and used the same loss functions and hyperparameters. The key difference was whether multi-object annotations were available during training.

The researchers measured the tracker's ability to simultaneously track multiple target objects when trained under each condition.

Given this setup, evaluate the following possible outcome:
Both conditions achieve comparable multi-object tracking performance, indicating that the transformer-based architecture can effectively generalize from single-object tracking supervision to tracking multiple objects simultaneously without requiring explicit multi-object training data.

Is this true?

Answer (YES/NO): NO